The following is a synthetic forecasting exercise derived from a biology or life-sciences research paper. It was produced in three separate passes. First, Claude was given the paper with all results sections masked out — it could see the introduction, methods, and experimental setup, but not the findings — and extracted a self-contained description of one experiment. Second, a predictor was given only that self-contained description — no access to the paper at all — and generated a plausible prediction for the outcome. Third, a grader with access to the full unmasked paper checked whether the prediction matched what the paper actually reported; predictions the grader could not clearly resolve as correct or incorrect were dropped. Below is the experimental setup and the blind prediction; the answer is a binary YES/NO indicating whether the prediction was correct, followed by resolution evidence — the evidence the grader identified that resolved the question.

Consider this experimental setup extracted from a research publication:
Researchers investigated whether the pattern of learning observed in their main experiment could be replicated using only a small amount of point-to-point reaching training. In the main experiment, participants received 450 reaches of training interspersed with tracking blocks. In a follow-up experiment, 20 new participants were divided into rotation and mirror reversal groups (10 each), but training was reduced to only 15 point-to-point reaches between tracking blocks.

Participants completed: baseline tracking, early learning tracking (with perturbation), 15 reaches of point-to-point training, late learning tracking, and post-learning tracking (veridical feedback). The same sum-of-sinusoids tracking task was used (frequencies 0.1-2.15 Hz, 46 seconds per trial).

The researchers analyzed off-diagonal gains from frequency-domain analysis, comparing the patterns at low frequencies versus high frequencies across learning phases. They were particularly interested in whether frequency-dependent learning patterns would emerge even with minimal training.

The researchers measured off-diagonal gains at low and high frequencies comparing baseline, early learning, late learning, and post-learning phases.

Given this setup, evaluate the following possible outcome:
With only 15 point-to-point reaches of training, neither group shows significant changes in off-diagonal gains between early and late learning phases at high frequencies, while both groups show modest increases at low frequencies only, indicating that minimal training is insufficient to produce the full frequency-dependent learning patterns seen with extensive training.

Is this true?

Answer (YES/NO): NO